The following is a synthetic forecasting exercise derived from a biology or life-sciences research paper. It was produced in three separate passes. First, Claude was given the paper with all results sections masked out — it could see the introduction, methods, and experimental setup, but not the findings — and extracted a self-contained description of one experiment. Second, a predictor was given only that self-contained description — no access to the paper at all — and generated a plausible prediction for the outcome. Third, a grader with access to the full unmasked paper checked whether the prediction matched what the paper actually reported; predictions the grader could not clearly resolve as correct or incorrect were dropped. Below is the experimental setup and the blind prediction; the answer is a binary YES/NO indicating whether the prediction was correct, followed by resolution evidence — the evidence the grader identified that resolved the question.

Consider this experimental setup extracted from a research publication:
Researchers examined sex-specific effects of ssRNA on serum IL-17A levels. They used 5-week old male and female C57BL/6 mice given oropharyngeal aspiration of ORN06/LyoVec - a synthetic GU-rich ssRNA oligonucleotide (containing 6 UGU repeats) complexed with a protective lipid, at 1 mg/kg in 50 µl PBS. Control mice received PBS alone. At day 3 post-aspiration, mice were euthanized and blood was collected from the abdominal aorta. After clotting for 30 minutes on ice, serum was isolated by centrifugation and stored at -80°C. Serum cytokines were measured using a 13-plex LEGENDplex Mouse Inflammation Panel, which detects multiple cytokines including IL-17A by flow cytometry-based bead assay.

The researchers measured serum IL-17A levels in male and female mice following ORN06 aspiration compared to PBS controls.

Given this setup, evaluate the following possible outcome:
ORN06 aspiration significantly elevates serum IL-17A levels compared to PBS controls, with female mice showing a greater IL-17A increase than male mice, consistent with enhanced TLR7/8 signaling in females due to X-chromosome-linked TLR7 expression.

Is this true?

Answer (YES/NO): NO